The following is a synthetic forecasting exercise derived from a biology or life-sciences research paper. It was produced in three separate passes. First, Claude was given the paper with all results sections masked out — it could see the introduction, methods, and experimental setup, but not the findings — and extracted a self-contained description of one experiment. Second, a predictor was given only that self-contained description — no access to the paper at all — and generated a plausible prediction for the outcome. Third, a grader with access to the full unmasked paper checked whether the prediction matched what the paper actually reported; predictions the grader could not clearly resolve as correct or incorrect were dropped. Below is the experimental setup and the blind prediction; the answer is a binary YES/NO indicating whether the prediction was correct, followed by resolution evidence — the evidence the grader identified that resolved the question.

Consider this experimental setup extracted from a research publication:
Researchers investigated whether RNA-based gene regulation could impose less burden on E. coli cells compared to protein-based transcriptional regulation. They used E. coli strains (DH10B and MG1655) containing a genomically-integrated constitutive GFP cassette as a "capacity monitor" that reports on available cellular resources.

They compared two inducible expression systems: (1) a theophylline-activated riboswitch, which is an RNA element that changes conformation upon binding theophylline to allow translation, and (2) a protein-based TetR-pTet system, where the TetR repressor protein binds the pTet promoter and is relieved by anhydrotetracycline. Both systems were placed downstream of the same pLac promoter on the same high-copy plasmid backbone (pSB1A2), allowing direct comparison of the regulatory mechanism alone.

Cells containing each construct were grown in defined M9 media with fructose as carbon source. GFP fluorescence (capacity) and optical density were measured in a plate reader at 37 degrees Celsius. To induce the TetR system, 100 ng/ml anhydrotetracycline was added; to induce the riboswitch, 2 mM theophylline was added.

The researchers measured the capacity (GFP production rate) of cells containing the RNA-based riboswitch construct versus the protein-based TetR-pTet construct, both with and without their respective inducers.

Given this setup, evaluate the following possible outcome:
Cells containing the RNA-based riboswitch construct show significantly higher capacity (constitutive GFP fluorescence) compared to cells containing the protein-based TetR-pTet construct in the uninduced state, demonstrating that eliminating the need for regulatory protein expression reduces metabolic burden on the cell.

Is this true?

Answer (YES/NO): YES